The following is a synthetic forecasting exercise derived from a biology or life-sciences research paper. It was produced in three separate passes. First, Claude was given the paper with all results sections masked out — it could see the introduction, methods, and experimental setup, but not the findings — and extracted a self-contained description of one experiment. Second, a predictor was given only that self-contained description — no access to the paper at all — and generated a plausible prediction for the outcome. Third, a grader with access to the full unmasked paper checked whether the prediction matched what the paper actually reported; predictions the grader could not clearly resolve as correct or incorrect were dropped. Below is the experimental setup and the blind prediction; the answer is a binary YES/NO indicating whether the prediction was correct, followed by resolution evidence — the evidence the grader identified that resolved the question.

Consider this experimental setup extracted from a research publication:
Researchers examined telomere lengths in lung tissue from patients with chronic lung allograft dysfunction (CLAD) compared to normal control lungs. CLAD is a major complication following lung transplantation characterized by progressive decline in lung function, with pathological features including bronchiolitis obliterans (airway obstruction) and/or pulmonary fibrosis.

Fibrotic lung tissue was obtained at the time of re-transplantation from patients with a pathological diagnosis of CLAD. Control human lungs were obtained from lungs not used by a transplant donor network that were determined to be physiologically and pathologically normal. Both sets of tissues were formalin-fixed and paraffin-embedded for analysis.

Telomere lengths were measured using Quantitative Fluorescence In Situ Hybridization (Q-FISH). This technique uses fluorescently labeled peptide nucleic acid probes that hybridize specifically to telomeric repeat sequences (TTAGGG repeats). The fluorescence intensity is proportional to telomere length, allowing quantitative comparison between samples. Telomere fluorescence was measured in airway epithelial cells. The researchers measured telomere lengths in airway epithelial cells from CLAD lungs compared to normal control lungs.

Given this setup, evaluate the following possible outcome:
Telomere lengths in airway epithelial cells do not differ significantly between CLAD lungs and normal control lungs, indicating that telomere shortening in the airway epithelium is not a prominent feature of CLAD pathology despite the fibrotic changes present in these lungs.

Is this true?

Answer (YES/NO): NO